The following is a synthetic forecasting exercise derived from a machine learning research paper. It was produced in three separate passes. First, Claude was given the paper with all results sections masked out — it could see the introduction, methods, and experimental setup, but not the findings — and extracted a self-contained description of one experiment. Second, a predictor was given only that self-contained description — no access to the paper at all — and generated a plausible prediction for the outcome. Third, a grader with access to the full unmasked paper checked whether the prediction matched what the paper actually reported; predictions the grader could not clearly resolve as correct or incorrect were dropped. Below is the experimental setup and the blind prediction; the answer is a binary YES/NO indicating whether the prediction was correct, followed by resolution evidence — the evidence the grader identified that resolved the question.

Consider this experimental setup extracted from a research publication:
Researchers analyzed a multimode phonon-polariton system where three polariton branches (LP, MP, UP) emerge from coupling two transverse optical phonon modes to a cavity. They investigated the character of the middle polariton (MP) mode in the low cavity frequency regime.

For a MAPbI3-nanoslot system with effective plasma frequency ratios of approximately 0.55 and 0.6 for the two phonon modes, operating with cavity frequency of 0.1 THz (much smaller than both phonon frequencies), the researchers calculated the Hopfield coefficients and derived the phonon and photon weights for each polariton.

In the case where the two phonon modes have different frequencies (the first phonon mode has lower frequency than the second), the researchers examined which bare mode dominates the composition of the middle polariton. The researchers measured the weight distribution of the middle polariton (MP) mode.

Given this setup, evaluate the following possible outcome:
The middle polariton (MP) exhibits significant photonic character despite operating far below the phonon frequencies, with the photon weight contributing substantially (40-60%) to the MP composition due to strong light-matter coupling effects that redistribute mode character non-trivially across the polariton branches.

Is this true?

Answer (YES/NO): NO